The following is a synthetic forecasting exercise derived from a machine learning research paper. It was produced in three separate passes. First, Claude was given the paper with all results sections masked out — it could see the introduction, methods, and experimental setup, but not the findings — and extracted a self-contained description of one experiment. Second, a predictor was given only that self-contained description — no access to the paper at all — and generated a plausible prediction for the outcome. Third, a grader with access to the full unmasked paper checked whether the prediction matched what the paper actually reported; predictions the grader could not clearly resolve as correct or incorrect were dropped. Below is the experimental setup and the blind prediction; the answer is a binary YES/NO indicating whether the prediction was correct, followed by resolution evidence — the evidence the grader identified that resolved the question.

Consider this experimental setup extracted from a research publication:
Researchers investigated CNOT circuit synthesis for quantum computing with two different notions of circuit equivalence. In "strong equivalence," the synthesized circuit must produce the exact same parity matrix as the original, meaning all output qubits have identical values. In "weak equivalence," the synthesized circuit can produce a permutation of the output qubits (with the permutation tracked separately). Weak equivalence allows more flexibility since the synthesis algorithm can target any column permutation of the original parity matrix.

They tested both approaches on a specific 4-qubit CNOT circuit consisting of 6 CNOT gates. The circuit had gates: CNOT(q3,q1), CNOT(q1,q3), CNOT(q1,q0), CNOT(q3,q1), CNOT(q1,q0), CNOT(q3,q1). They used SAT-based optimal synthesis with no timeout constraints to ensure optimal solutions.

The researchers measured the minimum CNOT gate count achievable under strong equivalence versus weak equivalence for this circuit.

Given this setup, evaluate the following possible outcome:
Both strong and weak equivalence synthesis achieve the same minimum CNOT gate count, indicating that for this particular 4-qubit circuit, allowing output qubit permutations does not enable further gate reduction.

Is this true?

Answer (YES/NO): NO